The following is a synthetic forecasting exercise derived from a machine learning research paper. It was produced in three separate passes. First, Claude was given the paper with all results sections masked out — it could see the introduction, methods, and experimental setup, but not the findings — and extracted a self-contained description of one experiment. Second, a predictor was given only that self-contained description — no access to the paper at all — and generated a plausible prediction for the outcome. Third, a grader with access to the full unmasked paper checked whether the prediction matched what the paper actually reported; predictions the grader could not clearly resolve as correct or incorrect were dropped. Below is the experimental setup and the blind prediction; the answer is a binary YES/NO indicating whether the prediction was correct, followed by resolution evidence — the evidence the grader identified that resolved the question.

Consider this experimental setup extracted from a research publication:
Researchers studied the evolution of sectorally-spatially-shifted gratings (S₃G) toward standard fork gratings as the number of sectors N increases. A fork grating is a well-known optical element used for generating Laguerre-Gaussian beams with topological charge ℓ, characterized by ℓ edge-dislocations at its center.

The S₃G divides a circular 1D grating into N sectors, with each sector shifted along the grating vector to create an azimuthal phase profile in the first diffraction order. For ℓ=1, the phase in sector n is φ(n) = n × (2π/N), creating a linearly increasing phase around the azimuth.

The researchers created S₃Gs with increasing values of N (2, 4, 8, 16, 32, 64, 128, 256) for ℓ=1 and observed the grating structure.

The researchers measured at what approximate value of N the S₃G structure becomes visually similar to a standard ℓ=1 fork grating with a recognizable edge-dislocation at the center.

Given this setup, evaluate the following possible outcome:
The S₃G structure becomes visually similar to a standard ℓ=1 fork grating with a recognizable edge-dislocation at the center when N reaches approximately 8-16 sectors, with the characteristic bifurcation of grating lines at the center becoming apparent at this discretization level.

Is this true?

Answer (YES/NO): NO